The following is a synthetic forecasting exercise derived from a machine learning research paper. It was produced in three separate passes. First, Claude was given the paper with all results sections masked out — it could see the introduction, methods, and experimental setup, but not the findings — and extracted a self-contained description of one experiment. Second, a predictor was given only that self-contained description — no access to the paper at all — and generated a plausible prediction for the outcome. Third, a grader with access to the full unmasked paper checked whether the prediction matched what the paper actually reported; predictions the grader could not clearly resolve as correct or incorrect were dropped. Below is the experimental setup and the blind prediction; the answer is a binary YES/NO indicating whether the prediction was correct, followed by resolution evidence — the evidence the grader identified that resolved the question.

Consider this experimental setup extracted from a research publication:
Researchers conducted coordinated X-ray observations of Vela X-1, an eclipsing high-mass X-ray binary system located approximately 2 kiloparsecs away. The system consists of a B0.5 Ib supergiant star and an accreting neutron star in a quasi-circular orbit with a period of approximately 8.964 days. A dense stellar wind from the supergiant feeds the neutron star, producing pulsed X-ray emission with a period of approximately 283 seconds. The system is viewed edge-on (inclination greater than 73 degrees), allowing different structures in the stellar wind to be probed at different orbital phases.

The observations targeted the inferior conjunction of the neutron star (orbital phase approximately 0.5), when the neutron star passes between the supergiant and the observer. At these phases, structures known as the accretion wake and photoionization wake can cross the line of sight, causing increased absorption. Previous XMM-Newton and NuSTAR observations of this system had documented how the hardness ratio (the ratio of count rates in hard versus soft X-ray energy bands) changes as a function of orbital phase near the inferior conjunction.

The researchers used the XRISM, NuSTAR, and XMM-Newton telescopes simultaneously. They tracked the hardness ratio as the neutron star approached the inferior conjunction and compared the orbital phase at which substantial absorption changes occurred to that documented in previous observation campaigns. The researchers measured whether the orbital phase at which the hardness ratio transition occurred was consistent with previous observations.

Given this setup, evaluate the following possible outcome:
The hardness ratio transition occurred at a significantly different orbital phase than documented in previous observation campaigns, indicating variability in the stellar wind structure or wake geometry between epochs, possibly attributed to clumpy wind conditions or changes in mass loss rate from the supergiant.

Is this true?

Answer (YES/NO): NO